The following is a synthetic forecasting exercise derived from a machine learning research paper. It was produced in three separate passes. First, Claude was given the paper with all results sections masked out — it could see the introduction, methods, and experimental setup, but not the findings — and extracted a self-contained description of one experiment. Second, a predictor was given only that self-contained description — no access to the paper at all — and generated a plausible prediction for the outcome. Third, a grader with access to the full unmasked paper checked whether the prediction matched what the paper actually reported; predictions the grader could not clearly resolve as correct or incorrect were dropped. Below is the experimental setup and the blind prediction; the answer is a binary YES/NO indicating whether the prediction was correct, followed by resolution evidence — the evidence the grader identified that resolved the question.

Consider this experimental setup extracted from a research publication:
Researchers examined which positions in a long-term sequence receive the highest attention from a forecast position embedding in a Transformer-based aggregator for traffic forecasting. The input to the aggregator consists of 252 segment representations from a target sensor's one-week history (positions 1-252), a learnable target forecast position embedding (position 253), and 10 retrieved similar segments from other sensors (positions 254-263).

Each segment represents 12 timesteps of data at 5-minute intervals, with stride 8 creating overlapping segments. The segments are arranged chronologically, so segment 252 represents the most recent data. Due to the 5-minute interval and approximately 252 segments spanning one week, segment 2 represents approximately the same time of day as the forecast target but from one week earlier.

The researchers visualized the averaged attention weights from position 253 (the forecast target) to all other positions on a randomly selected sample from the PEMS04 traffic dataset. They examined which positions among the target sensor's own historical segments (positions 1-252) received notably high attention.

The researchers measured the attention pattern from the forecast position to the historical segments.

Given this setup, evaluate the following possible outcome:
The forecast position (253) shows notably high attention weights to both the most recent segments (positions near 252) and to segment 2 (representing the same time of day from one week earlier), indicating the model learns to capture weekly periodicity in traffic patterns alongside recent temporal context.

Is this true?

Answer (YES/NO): YES